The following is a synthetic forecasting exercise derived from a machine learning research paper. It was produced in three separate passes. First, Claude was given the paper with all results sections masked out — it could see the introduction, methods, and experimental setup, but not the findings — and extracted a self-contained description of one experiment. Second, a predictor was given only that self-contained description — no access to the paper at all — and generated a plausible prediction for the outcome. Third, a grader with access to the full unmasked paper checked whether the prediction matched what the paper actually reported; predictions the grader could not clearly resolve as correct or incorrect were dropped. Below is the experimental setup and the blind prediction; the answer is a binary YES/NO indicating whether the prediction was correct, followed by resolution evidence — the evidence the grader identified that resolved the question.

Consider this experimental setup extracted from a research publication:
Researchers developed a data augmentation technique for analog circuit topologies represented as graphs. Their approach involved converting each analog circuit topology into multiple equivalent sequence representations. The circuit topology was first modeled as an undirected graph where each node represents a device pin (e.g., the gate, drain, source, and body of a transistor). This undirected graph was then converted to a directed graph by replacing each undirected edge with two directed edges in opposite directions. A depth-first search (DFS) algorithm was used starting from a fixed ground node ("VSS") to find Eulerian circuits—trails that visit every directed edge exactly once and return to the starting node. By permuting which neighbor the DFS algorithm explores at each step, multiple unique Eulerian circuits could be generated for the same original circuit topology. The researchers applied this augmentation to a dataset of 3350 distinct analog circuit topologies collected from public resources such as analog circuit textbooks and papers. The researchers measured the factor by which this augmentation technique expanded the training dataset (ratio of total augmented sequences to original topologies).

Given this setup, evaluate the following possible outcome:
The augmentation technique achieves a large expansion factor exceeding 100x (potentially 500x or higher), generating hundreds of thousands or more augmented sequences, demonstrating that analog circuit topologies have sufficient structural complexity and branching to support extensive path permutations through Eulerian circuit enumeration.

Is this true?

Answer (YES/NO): NO